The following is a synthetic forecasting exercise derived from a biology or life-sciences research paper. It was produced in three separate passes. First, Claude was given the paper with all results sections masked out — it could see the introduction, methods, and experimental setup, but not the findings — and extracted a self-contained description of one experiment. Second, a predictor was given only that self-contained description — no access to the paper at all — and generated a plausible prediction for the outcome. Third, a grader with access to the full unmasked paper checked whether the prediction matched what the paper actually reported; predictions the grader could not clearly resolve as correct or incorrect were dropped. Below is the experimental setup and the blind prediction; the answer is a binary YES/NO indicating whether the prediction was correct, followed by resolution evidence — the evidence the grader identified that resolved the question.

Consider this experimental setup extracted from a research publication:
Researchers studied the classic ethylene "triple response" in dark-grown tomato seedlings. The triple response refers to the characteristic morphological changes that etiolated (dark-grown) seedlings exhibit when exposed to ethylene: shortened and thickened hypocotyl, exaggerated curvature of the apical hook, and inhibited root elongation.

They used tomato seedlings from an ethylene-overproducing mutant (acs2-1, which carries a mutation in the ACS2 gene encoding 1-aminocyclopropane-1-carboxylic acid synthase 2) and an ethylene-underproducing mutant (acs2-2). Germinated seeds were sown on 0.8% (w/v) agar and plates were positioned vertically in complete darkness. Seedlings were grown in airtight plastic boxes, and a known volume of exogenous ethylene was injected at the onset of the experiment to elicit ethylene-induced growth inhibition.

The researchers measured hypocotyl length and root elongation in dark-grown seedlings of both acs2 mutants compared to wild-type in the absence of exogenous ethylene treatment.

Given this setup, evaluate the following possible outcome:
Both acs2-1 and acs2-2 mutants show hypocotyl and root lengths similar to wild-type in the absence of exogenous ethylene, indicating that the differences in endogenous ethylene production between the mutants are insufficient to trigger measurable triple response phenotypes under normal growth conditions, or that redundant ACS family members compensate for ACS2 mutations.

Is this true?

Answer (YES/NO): NO